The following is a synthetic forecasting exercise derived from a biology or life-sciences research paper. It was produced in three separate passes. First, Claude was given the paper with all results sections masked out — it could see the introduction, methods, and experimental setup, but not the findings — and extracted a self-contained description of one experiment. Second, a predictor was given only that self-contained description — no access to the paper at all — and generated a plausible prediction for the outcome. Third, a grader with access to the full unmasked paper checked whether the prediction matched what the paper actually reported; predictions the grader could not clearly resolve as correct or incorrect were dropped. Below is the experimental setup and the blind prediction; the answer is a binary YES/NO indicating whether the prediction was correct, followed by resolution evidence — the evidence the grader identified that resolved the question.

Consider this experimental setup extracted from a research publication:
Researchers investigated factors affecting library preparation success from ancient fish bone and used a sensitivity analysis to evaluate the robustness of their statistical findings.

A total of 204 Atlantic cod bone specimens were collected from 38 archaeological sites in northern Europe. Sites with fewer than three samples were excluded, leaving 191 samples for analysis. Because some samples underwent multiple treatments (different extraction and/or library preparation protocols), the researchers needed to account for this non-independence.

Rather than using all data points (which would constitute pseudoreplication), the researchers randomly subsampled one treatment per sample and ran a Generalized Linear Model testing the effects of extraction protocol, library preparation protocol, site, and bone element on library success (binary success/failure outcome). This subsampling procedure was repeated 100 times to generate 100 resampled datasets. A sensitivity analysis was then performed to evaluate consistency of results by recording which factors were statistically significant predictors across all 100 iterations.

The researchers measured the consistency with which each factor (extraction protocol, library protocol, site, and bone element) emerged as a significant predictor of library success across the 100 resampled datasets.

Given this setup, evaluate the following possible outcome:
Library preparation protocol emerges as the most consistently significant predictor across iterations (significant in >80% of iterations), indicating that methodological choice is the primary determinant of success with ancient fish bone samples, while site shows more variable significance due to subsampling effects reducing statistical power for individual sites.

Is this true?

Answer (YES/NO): NO